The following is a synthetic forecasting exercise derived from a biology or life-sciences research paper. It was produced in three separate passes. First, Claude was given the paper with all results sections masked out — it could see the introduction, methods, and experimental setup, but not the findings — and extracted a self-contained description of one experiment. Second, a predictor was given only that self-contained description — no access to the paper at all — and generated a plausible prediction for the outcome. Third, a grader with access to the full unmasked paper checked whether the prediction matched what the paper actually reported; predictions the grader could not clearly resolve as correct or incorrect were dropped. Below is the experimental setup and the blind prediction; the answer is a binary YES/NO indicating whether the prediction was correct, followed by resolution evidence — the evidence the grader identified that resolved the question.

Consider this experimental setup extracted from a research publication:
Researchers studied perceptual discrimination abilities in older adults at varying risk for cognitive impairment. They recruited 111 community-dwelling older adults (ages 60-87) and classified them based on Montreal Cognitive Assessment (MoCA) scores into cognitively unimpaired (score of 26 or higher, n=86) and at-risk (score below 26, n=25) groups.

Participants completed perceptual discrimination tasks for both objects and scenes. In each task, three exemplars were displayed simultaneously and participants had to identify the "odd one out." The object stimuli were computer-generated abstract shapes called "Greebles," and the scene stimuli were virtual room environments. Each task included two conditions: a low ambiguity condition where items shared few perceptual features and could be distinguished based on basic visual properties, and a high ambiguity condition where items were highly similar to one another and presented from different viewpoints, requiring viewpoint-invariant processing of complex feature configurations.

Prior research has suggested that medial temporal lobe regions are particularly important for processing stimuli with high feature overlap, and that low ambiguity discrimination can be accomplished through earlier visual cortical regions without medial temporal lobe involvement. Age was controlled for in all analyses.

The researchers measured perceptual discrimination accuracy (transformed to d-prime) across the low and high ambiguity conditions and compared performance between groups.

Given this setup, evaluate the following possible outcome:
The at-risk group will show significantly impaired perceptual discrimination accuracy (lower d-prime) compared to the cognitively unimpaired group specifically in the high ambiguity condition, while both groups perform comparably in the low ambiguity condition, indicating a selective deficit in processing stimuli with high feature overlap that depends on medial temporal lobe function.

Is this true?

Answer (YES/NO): NO